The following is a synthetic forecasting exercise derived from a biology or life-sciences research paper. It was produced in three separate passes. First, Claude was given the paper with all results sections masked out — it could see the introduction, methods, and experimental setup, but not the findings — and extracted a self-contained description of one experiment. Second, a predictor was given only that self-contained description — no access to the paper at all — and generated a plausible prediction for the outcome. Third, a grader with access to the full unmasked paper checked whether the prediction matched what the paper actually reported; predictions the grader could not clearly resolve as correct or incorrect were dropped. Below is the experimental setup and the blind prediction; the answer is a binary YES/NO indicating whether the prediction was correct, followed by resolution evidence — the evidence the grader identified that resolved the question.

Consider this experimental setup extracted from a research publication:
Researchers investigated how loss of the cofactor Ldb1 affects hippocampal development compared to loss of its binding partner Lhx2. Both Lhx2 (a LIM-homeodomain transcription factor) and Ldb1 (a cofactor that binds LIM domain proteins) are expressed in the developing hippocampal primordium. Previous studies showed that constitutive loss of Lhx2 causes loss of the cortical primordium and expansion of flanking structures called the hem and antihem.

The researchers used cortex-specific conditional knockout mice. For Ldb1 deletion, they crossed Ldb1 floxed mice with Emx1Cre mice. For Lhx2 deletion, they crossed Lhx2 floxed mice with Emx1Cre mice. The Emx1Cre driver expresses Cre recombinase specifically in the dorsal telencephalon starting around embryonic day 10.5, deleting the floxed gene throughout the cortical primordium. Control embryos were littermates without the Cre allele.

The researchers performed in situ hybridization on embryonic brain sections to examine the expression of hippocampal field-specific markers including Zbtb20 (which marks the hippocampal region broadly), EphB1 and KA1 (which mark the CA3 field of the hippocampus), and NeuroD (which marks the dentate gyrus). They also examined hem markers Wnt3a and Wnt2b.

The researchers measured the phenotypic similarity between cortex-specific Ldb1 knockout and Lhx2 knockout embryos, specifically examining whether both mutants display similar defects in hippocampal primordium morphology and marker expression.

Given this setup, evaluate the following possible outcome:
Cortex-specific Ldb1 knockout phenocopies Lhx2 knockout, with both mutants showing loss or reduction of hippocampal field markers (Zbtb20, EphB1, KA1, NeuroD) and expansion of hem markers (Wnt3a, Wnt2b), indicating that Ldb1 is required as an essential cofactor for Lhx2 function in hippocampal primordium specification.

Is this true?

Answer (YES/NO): NO